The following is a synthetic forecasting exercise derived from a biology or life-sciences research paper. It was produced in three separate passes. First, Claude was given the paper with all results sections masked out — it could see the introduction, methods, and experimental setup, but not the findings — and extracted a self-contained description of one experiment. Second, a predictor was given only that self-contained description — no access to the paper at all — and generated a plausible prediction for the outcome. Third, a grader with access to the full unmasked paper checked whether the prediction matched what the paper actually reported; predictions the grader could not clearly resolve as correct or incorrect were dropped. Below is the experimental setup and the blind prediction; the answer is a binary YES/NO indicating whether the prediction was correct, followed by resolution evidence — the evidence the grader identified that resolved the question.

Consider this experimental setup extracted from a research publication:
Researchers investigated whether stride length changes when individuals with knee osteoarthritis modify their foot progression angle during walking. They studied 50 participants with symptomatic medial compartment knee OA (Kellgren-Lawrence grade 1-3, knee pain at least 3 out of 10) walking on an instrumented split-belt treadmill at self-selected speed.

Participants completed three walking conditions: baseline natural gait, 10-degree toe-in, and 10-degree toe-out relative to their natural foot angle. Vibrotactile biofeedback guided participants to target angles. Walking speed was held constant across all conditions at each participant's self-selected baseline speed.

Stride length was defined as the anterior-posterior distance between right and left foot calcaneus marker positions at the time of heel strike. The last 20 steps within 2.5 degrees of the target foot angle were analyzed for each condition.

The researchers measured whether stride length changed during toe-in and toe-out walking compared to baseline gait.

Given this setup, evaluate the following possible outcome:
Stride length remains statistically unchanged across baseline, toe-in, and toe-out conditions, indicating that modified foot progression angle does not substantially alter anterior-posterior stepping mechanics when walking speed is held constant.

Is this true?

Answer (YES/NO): NO